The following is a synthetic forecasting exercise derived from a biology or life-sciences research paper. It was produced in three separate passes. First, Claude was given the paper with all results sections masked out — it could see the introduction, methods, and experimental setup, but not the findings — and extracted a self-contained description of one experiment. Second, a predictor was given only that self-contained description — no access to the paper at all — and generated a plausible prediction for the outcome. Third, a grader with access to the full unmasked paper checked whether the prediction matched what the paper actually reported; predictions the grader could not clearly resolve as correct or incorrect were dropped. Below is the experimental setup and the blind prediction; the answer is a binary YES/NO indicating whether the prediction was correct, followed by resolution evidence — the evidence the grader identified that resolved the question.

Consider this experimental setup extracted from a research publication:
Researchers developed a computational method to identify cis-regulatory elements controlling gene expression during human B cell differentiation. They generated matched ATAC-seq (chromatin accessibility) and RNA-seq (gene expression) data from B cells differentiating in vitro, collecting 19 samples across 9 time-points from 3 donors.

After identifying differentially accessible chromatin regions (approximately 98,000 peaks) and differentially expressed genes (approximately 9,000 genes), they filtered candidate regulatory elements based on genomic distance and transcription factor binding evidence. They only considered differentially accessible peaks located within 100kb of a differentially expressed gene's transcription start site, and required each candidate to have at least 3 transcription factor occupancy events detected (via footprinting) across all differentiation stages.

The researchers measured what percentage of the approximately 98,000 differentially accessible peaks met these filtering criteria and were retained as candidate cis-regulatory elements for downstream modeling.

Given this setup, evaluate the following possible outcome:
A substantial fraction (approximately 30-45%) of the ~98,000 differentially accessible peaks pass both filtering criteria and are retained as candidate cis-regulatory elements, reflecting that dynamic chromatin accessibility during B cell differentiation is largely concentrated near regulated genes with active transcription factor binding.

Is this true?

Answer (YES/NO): YES